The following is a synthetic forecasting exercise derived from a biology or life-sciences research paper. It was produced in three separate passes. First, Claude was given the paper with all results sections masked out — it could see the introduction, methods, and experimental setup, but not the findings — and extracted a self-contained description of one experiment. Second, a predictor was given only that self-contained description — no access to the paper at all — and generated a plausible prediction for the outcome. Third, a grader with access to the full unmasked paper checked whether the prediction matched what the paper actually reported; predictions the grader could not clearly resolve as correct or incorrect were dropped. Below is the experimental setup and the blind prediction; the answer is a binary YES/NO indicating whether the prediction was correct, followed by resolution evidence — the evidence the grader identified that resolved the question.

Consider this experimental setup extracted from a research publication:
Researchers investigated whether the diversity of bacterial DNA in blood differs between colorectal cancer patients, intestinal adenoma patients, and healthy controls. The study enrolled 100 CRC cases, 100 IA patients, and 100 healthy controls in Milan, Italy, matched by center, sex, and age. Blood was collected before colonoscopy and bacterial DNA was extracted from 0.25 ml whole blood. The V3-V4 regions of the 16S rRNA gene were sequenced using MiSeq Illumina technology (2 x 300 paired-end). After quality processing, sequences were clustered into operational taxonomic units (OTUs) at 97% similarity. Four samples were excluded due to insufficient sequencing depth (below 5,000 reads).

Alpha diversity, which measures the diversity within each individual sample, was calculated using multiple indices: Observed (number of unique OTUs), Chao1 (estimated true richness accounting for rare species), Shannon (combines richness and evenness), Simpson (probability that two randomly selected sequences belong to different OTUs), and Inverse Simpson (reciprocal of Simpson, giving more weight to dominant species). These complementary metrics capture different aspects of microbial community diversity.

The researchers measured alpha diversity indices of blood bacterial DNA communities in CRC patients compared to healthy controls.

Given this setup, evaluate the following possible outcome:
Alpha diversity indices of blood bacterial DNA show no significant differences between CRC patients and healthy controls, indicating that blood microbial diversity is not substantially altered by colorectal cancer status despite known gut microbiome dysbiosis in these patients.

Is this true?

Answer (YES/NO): YES